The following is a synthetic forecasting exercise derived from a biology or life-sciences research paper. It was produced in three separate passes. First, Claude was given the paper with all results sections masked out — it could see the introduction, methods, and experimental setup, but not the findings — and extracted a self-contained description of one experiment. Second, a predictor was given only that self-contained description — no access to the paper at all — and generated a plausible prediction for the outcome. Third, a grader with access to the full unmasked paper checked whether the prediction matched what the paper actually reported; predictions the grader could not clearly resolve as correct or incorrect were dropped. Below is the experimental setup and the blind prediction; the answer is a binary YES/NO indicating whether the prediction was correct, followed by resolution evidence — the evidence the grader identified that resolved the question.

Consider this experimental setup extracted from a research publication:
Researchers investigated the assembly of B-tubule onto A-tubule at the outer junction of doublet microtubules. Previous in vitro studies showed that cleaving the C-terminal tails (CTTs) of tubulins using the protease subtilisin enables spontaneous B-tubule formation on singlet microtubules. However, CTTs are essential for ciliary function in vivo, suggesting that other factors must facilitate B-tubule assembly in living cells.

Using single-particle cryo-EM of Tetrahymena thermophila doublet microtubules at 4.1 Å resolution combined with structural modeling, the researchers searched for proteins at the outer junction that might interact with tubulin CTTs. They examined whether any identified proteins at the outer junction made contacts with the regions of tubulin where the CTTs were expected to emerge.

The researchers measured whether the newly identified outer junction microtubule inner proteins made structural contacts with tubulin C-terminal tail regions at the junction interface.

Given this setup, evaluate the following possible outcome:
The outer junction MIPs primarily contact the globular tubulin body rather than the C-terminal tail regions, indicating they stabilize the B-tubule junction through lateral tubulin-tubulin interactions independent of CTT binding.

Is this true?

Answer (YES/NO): NO